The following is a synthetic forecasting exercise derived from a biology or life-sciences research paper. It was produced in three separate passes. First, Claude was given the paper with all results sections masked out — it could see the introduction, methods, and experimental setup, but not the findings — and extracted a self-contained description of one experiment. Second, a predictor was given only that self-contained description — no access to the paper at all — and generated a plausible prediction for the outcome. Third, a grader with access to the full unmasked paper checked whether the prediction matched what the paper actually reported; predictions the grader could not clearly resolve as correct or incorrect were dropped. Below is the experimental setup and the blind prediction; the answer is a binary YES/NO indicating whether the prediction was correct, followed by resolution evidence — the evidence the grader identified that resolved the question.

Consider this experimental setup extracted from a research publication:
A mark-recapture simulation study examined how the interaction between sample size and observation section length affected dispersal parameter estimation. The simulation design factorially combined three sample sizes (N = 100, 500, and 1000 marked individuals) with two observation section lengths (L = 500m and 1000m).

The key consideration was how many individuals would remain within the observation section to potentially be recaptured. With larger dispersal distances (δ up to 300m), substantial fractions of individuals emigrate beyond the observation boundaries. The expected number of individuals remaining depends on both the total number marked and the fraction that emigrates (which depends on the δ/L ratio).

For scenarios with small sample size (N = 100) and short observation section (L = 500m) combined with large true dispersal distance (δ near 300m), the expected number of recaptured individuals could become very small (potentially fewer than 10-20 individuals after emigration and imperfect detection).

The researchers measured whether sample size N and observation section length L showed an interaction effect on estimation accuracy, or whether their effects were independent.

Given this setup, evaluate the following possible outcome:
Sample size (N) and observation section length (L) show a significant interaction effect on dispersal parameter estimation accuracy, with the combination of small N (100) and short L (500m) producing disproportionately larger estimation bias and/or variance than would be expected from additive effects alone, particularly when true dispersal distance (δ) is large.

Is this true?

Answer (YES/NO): NO